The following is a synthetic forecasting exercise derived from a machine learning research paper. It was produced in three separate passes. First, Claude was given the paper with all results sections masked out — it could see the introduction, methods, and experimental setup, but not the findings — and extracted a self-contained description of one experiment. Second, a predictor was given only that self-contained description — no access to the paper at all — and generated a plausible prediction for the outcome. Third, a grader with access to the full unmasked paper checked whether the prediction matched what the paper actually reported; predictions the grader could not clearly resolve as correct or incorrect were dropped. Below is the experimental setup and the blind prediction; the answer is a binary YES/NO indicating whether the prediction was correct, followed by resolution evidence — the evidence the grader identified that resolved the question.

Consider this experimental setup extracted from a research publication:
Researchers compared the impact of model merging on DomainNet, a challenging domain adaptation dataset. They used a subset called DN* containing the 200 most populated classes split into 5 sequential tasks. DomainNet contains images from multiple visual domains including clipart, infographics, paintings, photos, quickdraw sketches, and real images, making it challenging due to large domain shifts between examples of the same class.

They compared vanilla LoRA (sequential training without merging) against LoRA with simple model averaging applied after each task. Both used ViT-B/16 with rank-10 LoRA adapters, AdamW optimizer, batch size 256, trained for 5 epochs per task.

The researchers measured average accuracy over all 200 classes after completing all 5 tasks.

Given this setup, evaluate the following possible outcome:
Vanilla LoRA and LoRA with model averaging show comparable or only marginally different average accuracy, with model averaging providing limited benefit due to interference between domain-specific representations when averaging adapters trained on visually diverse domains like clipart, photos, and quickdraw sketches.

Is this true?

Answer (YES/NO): NO